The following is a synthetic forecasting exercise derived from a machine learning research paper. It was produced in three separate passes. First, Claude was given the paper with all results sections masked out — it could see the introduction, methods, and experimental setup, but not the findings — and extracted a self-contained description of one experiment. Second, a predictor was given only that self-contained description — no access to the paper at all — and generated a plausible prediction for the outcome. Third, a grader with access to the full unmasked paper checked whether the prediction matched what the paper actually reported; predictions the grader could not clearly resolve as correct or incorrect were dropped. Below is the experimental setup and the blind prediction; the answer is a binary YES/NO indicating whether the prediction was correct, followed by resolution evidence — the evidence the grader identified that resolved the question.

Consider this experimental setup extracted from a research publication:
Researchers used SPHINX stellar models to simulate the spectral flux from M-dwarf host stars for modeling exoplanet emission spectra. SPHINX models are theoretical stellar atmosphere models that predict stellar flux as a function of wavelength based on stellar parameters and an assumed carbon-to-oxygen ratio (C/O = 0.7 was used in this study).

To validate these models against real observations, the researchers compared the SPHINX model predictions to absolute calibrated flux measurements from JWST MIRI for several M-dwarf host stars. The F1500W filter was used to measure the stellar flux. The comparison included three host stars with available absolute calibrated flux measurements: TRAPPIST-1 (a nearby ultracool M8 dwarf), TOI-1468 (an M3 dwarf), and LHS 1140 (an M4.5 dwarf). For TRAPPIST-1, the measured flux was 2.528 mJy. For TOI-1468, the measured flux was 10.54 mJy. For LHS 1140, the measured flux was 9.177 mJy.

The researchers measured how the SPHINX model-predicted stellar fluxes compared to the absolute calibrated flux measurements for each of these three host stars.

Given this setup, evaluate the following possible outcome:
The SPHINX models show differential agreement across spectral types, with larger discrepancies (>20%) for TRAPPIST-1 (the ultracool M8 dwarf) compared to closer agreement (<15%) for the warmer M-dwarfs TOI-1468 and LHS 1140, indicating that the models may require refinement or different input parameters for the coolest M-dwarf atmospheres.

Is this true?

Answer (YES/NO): NO